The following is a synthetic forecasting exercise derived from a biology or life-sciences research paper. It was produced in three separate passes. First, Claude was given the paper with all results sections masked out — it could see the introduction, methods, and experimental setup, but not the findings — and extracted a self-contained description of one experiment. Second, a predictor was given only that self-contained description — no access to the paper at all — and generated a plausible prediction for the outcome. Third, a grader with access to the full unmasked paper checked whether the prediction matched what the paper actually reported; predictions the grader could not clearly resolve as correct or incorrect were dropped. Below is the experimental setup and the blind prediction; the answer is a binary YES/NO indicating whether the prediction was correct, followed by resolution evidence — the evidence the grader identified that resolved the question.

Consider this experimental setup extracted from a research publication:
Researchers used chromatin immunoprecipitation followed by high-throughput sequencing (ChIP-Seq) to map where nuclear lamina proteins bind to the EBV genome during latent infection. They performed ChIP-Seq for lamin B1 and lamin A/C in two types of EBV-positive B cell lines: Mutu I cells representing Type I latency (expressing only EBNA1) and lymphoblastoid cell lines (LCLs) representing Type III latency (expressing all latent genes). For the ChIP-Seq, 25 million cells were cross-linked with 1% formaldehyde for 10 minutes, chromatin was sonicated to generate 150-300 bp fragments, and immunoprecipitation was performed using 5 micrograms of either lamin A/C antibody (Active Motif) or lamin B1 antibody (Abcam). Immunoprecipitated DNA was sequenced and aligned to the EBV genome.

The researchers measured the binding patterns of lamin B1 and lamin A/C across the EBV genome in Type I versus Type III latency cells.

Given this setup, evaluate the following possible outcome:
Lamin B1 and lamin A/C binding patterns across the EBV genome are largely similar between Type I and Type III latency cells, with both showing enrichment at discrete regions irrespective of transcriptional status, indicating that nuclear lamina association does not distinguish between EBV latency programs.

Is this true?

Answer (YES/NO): NO